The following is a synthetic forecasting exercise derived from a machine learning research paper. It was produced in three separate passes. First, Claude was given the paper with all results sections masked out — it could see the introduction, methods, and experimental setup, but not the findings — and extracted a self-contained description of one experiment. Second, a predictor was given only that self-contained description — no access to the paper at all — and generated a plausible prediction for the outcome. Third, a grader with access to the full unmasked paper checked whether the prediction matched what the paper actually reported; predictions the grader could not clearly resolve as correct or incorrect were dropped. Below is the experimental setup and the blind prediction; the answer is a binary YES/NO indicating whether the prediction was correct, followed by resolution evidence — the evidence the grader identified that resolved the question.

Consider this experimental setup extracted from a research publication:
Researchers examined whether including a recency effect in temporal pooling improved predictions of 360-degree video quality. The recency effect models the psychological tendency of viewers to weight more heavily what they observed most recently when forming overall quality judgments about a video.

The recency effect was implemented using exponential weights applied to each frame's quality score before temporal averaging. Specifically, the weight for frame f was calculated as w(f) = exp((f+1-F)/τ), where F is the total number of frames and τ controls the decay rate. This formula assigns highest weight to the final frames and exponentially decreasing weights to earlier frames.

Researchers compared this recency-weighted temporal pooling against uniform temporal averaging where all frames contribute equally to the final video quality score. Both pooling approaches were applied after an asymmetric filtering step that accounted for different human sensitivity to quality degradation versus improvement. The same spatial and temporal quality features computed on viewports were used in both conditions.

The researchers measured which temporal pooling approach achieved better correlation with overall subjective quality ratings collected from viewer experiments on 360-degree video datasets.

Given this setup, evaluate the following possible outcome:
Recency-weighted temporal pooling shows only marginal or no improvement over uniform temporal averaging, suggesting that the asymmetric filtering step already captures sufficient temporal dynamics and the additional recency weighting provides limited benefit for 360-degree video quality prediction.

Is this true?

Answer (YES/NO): NO